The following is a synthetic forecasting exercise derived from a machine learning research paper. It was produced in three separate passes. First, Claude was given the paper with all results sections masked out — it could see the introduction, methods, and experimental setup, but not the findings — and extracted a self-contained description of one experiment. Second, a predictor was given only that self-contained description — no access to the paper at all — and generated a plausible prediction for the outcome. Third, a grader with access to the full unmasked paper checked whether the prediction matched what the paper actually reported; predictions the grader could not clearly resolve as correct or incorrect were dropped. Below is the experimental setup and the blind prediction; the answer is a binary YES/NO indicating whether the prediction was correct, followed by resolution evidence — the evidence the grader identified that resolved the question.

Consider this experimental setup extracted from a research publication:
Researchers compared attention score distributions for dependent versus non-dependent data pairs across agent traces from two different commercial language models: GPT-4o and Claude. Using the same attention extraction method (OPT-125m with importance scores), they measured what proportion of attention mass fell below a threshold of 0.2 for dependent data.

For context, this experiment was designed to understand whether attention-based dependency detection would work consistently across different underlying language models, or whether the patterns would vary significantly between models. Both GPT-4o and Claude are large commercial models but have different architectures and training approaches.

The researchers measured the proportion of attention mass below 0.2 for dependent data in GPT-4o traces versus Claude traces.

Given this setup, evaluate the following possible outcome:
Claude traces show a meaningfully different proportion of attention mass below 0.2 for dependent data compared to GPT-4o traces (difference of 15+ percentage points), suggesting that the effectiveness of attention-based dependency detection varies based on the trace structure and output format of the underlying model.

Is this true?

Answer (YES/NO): YES